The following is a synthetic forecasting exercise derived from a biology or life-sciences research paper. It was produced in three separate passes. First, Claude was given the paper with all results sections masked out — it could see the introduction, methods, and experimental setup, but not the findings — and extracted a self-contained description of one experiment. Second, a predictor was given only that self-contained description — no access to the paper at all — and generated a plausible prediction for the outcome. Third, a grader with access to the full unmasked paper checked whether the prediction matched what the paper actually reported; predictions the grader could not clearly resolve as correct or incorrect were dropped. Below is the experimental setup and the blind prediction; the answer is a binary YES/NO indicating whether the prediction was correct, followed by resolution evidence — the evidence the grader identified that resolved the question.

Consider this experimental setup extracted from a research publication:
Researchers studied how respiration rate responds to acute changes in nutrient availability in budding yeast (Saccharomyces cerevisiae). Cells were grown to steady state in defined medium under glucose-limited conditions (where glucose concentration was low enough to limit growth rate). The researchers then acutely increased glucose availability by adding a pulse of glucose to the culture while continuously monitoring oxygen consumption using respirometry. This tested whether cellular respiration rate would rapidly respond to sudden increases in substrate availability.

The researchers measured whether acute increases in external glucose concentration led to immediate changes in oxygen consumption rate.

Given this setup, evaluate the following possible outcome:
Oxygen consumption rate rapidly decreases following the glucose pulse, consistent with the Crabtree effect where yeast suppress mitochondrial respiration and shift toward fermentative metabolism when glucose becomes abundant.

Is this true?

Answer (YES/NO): NO